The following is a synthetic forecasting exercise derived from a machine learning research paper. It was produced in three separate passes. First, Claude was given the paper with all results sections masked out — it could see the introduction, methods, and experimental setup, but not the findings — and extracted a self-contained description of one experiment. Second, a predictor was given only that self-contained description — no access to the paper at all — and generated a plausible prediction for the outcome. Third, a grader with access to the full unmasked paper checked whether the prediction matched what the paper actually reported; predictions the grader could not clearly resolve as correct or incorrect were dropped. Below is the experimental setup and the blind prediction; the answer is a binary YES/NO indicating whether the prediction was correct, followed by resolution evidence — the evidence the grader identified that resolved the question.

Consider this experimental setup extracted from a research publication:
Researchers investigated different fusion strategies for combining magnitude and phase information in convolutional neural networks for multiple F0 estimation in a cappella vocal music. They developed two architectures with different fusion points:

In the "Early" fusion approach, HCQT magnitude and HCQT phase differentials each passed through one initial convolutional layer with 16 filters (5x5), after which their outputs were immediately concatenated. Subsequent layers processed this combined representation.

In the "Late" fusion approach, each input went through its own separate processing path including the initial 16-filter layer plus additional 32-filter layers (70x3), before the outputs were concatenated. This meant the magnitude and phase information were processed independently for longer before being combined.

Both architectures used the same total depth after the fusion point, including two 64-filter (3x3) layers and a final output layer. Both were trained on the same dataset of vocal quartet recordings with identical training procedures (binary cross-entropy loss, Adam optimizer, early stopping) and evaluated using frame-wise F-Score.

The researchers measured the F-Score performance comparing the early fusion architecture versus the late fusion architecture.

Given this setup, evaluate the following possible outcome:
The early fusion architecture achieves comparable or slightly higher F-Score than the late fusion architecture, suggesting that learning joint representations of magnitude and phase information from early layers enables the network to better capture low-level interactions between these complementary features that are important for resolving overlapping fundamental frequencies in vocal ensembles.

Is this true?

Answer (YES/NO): NO